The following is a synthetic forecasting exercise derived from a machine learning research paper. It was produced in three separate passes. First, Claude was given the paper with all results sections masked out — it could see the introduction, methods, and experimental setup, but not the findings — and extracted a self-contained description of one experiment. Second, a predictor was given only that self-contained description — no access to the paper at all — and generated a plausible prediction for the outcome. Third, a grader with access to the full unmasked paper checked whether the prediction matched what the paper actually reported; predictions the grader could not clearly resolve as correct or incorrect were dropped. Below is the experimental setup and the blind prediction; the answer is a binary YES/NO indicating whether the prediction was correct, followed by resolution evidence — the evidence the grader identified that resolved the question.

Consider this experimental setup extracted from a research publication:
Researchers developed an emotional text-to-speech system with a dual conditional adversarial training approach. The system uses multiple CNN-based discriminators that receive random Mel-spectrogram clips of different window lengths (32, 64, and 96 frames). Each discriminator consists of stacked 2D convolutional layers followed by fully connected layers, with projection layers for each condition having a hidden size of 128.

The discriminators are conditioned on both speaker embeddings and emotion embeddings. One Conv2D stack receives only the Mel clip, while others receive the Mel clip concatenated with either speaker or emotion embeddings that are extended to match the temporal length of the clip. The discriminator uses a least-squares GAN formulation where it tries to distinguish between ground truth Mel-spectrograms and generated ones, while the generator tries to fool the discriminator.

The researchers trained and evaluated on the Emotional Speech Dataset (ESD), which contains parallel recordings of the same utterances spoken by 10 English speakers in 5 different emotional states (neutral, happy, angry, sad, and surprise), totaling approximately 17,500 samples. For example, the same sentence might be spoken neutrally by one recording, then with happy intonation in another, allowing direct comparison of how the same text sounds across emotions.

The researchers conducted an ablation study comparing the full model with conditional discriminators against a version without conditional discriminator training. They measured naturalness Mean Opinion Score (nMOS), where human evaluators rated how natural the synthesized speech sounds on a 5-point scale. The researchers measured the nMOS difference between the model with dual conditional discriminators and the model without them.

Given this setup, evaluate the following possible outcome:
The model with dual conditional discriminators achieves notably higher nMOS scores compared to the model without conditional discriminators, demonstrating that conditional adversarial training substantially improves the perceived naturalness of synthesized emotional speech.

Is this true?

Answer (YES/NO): YES